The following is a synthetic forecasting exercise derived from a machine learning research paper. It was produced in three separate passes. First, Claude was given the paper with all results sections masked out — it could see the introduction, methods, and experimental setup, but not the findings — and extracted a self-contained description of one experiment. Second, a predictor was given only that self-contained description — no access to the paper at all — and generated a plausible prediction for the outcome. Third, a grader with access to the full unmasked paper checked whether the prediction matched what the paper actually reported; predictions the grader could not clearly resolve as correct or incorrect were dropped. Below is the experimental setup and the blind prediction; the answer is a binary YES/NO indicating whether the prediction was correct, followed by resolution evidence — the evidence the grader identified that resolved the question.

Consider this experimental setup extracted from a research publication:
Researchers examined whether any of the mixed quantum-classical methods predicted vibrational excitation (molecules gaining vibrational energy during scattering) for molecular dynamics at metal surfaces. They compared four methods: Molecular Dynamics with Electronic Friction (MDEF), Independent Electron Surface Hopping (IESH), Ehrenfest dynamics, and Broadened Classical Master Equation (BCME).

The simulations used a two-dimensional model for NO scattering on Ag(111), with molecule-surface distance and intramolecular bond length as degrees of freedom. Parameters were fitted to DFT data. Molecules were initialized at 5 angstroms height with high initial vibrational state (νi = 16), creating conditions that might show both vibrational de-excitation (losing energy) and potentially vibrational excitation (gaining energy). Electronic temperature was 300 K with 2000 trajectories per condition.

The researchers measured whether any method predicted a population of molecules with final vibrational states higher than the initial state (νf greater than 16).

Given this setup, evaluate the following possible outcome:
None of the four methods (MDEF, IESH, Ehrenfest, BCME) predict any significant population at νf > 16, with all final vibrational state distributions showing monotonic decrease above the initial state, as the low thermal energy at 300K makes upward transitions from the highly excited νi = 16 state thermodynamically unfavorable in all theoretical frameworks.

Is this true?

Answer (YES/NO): NO